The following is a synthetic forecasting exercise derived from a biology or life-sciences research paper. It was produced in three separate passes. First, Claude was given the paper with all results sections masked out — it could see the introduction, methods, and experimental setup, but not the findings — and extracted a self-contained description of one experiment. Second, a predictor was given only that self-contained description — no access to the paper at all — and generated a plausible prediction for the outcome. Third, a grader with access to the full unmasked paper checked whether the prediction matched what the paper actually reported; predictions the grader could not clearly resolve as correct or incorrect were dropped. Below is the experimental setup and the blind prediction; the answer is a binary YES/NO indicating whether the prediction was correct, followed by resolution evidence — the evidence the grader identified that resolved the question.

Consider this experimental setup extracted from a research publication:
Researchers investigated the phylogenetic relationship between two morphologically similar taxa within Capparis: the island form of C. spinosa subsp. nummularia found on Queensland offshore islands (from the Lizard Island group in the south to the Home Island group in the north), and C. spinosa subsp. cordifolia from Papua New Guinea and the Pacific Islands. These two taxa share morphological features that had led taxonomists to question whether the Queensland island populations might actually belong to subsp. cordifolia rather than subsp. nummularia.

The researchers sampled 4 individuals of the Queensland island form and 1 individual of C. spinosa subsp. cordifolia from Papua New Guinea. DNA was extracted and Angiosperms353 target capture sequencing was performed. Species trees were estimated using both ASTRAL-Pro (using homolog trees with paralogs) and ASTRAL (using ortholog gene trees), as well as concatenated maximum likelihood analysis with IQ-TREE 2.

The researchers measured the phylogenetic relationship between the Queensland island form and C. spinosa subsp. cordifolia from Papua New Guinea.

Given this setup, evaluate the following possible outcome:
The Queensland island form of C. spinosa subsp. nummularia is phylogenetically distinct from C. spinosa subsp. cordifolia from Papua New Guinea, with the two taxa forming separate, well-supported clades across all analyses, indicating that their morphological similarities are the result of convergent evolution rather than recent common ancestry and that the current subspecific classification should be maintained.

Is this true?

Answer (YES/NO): NO